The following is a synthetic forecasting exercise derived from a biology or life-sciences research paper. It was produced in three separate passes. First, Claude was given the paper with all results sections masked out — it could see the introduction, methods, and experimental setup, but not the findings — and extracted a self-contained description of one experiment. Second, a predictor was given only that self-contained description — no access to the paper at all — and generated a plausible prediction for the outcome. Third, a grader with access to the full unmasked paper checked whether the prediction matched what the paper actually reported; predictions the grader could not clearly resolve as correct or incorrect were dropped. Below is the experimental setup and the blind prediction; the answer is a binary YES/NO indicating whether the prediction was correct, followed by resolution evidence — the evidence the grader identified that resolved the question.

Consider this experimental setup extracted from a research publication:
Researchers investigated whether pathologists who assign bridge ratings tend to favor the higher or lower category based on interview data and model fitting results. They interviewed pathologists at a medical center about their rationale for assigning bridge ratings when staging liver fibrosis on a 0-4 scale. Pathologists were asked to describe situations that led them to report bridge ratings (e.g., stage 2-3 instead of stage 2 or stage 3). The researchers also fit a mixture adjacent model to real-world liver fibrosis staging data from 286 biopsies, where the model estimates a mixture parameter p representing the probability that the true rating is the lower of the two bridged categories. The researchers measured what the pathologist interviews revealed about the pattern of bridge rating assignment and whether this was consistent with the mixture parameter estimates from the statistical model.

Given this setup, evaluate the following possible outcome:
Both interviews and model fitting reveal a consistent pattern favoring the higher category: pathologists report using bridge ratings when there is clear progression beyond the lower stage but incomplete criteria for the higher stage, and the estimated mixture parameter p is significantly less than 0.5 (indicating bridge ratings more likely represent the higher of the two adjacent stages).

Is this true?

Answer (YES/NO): NO